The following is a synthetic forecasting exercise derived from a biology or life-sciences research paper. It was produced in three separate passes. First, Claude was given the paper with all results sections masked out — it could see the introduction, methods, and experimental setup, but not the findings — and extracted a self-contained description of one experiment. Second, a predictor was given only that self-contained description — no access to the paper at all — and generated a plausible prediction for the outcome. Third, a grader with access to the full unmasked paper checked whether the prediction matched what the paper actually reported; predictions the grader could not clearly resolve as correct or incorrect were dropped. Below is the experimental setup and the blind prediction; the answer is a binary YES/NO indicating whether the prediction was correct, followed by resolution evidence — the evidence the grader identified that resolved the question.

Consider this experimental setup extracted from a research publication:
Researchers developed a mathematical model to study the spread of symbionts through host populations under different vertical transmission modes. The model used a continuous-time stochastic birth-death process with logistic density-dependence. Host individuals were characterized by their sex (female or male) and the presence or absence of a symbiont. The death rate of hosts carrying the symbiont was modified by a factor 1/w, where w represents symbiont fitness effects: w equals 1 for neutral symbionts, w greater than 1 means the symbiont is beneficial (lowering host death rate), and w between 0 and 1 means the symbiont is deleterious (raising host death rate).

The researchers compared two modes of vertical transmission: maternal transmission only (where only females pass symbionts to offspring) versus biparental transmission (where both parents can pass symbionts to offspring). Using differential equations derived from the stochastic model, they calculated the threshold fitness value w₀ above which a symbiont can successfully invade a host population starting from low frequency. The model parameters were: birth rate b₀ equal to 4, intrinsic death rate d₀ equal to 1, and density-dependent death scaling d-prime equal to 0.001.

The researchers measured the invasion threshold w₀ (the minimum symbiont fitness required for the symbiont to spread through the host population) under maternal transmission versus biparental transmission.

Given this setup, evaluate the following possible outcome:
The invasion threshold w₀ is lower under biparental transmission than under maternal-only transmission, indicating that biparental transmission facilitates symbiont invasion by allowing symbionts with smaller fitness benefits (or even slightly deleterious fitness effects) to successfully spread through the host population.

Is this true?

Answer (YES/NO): YES